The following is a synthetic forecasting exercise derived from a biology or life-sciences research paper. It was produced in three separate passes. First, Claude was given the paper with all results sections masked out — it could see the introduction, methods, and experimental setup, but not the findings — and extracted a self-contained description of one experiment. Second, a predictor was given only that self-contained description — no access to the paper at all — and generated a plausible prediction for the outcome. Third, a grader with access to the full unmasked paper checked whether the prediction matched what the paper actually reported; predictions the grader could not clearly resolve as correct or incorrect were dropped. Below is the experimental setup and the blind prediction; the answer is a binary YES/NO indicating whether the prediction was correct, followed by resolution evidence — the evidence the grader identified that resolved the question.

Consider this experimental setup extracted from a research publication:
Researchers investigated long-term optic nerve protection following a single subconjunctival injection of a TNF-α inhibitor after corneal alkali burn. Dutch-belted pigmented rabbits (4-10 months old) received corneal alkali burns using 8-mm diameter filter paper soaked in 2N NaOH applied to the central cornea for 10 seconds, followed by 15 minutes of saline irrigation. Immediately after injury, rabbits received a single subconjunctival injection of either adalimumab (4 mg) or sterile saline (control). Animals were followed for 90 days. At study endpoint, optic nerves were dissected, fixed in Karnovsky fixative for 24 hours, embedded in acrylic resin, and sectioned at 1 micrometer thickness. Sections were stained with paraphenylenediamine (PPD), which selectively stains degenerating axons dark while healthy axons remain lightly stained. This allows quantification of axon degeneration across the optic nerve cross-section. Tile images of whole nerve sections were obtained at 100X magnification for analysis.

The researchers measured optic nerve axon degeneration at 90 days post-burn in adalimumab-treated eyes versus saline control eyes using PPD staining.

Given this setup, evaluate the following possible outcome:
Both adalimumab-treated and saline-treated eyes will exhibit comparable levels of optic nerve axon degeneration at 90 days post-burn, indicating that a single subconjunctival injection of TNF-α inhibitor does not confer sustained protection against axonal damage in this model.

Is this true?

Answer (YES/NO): NO